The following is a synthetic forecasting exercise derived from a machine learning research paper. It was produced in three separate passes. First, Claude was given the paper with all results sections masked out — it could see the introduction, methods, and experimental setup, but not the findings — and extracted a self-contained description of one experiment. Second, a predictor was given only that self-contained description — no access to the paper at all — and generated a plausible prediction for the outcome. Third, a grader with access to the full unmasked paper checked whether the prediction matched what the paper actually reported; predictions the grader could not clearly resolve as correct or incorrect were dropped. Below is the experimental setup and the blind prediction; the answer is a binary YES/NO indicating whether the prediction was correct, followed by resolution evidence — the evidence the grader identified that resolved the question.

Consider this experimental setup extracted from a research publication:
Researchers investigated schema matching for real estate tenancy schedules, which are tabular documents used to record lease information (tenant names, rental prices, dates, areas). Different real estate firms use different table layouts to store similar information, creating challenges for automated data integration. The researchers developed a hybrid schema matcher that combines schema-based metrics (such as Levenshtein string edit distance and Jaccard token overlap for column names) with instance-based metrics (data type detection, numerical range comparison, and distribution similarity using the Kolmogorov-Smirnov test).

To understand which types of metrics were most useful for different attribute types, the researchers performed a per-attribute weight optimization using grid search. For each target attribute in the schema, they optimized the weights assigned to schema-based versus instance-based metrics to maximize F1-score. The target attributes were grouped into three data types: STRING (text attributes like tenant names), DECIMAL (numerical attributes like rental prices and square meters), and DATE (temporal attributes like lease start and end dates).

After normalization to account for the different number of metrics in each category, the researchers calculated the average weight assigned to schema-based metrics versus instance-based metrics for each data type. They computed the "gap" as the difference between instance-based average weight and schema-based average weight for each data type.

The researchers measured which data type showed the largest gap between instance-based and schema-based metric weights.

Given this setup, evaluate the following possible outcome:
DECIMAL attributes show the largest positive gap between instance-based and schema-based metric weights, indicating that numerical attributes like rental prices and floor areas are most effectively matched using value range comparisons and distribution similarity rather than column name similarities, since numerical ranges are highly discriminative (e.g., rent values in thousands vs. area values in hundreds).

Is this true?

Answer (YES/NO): NO